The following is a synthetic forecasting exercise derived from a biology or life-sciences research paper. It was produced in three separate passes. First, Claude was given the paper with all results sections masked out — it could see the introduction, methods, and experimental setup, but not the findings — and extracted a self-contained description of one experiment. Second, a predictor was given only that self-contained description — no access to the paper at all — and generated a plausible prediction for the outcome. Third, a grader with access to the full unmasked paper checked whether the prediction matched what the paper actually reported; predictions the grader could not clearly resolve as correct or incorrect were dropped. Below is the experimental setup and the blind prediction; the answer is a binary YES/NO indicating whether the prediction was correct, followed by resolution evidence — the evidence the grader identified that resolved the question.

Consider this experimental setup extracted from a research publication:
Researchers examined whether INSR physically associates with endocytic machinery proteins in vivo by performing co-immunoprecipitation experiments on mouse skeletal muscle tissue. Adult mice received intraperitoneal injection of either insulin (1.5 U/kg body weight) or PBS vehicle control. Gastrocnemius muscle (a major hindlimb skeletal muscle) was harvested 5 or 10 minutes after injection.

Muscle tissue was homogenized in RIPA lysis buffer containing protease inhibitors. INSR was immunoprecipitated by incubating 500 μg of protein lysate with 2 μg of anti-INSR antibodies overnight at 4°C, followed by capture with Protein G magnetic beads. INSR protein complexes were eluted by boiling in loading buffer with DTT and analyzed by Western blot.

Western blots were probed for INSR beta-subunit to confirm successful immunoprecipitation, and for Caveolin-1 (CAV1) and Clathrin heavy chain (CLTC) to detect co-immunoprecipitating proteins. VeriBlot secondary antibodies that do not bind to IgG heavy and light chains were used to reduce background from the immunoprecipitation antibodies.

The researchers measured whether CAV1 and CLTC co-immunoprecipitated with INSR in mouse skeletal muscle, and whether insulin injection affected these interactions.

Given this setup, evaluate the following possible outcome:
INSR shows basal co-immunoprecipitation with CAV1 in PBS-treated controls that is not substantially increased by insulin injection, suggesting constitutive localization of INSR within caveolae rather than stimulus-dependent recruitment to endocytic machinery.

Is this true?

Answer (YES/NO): NO